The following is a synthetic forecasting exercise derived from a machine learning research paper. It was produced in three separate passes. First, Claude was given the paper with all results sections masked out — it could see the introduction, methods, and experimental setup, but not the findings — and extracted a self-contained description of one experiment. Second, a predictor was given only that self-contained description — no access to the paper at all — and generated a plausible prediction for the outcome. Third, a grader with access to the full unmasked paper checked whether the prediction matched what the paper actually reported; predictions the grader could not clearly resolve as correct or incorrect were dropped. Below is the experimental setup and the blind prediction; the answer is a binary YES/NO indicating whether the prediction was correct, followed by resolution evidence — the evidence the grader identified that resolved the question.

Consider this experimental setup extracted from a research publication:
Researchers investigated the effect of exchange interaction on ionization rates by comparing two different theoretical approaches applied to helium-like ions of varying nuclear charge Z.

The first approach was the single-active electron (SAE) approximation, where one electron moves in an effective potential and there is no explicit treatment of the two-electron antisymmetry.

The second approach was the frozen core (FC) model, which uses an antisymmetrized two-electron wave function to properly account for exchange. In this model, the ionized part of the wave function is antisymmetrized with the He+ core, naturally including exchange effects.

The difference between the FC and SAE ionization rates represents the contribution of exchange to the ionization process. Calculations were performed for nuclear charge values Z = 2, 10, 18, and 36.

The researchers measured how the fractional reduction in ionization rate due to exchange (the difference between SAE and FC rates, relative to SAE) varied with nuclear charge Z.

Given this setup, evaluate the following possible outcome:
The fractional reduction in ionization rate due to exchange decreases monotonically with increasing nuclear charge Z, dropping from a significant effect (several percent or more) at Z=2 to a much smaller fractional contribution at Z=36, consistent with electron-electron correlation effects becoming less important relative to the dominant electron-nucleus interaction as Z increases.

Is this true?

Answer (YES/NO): YES